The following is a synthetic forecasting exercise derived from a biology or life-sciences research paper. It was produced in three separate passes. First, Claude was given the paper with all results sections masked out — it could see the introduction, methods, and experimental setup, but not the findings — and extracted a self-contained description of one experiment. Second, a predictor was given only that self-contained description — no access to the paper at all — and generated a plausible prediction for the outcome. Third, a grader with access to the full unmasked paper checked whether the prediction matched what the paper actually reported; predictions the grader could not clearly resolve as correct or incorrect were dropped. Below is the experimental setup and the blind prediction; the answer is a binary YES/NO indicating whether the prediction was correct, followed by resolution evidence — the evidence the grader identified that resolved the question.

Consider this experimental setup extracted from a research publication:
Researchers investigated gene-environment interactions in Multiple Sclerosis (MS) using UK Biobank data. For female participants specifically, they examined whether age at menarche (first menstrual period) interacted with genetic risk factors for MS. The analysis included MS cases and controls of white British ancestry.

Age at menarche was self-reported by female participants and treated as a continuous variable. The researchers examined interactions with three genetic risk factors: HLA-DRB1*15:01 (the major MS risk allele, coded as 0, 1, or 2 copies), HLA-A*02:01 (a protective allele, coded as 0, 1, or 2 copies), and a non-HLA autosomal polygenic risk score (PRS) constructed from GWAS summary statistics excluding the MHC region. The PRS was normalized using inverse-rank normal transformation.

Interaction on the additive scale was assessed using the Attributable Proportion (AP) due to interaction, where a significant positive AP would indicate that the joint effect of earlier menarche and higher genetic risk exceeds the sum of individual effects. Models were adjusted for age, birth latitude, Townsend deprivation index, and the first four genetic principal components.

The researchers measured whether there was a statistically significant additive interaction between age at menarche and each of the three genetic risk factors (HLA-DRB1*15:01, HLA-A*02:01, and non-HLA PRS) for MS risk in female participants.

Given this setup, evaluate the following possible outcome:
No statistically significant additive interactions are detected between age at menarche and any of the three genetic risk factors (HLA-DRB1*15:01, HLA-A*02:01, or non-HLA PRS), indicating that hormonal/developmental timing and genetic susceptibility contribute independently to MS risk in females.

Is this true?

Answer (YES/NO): YES